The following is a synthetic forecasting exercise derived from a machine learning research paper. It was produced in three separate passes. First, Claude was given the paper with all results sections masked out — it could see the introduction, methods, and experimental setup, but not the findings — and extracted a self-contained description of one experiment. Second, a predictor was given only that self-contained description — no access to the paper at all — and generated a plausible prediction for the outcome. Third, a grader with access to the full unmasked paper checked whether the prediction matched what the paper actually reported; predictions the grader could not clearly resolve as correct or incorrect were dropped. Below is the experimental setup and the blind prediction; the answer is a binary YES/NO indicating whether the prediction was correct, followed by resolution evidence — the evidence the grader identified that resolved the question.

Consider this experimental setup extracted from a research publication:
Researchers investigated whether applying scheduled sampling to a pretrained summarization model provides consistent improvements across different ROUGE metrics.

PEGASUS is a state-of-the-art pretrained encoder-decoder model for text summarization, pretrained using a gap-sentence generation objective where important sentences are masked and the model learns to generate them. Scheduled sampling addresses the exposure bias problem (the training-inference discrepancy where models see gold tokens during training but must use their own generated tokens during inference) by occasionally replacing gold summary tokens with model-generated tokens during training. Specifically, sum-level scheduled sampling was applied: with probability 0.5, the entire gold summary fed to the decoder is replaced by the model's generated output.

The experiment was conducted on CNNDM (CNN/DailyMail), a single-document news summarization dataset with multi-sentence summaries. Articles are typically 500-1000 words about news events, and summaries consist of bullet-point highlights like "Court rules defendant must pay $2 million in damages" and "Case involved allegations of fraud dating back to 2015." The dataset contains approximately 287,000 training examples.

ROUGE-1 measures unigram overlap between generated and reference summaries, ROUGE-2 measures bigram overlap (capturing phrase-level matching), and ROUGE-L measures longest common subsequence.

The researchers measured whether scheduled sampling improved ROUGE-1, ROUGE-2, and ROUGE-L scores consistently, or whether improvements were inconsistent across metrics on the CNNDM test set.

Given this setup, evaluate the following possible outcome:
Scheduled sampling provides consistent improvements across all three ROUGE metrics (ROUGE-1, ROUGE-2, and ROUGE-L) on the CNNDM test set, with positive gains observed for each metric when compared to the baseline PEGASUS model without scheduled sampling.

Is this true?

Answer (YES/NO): NO